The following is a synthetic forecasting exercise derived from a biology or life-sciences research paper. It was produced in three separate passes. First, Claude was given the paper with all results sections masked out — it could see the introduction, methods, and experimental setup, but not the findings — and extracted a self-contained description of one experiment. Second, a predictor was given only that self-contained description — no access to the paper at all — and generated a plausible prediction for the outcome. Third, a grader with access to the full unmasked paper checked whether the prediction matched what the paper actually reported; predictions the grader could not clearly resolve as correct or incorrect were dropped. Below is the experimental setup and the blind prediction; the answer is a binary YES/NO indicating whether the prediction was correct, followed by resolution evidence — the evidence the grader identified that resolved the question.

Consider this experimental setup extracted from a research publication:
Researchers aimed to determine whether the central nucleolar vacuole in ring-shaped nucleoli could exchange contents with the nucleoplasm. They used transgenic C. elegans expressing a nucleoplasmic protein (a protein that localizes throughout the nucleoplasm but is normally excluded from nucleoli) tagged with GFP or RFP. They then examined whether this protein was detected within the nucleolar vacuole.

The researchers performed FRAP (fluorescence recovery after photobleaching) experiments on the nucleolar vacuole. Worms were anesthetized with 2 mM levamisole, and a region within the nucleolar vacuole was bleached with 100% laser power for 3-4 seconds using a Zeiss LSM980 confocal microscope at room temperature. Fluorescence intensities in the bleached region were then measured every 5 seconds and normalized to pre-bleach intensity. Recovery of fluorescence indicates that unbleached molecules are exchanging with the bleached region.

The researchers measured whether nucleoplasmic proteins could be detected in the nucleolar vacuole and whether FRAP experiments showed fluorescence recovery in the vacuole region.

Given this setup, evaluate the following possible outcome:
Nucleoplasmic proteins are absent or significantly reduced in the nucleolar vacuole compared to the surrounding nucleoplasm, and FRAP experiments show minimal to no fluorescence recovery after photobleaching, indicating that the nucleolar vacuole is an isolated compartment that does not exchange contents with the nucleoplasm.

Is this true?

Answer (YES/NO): NO